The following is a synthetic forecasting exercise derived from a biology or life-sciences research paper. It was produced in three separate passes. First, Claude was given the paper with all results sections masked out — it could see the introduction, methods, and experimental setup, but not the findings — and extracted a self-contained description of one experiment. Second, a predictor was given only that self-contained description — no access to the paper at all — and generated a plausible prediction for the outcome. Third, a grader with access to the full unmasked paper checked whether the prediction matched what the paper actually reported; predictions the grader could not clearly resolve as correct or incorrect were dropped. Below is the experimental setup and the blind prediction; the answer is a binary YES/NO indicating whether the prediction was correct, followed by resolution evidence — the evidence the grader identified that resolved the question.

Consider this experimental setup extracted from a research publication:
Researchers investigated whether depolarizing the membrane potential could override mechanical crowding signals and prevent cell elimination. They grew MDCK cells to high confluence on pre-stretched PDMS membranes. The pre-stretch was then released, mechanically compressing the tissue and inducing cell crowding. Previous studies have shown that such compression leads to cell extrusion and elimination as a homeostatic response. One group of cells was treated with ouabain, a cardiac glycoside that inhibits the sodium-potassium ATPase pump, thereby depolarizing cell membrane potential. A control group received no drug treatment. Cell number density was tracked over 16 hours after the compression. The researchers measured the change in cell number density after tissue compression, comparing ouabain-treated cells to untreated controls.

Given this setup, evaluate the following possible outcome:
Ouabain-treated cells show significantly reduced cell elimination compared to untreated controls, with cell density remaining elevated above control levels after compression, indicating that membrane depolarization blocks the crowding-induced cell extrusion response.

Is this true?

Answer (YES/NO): YES